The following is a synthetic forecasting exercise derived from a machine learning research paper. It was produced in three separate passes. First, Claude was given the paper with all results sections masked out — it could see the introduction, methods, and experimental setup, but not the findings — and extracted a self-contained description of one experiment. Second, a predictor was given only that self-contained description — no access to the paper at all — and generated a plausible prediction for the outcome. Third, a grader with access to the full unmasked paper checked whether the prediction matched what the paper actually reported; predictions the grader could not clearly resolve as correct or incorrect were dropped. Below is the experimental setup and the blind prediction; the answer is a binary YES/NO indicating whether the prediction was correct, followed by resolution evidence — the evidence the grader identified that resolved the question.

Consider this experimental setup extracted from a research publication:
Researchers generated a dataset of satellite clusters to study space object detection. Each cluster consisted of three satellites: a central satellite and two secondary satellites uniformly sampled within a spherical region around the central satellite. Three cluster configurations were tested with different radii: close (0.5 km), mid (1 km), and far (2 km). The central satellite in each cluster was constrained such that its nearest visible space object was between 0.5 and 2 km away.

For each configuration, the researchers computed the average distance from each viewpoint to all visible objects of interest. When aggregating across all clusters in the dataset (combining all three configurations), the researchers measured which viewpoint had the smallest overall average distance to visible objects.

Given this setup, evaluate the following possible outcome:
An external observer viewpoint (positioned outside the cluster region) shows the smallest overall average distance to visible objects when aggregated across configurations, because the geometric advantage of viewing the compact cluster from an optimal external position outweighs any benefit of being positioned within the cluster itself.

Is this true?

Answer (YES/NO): NO